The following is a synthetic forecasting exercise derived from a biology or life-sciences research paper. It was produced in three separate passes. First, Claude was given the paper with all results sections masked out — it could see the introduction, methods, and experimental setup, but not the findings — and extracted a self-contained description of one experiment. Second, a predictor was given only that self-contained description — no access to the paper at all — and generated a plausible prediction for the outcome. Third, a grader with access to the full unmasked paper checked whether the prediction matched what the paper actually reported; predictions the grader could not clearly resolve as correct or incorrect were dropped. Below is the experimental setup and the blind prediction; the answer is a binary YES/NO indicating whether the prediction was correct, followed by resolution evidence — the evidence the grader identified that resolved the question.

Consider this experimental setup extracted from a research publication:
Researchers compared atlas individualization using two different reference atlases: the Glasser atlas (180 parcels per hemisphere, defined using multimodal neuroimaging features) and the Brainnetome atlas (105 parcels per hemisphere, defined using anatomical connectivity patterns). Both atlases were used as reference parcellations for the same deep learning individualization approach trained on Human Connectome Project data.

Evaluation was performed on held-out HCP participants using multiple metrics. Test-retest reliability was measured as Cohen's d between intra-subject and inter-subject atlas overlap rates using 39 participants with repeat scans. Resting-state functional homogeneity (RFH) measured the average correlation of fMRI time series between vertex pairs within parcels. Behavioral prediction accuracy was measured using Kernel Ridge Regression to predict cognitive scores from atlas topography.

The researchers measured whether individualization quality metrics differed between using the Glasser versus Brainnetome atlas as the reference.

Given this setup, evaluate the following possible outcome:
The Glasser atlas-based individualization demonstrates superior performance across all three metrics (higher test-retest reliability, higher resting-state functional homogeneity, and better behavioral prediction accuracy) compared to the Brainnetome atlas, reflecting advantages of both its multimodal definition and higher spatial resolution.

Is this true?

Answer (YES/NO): NO